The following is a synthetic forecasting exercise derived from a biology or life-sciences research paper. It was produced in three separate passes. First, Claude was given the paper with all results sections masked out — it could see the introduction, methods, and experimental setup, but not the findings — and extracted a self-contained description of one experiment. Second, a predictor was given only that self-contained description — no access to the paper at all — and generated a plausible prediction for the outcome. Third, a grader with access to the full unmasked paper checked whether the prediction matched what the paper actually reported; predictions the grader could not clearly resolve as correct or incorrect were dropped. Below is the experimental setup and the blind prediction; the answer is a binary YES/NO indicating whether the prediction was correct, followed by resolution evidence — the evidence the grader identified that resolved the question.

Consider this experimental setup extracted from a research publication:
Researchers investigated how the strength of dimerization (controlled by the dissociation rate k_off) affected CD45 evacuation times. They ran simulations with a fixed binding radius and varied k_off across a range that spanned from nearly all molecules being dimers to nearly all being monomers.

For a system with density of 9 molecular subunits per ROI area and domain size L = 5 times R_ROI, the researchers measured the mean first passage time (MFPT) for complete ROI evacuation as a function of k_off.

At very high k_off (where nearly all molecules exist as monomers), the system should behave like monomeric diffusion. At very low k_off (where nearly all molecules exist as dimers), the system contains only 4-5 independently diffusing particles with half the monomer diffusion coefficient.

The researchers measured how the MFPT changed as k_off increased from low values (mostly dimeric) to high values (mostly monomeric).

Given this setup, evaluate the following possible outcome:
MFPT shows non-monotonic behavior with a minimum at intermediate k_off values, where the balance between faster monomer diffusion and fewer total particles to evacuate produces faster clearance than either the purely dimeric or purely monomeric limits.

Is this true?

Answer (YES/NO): NO